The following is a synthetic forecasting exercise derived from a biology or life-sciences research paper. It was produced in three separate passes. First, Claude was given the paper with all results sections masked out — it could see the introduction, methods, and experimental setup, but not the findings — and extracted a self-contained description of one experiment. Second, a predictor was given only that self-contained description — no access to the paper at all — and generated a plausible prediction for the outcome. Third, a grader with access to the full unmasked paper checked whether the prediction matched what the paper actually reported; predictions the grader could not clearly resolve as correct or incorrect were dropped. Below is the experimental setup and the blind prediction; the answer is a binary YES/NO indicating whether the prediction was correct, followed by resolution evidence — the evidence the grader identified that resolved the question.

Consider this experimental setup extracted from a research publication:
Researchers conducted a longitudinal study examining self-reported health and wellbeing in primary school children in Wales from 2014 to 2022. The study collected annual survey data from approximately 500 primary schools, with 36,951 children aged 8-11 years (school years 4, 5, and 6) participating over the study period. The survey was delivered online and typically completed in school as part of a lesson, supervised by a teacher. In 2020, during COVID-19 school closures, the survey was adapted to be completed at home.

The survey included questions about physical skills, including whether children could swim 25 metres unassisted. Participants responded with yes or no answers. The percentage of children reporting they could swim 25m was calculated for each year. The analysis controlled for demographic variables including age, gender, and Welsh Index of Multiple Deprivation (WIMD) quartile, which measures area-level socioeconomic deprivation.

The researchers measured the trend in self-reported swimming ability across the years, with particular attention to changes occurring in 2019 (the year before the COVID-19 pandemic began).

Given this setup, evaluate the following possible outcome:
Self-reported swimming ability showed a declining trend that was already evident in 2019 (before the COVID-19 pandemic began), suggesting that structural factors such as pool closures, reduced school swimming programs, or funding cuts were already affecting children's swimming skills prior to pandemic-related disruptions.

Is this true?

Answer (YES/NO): YES